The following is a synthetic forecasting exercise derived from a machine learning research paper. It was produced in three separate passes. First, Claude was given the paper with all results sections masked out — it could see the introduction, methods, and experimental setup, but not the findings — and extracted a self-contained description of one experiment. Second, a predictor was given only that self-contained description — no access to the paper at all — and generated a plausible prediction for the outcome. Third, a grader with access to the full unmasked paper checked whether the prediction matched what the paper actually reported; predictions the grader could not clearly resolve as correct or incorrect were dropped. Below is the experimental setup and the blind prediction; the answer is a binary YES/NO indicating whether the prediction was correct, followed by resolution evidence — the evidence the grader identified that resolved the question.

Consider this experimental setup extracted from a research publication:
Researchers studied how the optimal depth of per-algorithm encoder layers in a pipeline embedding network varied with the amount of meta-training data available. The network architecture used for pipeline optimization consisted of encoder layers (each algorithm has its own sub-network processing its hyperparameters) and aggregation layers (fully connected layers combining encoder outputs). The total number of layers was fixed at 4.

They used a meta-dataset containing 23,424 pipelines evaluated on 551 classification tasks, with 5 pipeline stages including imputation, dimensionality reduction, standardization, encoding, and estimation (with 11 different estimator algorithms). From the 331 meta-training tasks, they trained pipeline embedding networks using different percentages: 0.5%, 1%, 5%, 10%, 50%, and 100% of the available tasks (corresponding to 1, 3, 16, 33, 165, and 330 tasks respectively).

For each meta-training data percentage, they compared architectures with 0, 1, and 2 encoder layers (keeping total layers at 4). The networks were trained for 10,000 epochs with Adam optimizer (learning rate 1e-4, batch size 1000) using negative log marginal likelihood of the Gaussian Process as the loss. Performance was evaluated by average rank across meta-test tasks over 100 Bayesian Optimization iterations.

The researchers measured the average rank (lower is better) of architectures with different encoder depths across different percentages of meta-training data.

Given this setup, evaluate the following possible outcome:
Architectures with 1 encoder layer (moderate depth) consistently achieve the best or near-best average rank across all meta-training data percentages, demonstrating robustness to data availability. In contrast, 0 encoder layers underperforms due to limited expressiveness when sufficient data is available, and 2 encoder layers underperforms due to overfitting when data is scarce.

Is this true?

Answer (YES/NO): NO